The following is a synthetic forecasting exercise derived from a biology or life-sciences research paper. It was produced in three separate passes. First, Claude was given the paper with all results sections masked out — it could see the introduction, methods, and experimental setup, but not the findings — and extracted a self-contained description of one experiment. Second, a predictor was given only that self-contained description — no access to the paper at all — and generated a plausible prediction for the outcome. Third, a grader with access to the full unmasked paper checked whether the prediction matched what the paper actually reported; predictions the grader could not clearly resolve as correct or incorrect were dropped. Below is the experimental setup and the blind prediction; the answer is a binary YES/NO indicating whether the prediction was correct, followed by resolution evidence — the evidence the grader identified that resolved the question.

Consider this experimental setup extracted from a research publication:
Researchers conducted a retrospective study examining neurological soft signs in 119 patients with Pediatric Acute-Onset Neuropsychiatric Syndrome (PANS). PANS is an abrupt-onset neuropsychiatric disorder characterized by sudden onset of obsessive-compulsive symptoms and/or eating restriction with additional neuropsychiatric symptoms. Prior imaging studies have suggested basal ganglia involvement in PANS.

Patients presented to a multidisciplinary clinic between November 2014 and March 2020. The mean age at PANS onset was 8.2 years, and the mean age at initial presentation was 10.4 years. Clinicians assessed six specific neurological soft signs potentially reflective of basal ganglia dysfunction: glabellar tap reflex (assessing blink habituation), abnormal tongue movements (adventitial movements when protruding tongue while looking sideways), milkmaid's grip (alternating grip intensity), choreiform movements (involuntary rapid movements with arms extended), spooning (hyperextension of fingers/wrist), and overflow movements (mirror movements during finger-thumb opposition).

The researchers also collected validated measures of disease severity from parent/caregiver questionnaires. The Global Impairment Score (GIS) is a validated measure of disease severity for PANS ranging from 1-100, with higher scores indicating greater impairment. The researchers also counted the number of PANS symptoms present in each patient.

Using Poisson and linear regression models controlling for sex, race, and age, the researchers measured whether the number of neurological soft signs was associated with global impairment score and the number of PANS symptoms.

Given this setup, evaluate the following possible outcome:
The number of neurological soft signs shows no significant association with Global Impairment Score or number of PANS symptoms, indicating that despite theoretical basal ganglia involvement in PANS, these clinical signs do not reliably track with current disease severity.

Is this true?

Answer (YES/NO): NO